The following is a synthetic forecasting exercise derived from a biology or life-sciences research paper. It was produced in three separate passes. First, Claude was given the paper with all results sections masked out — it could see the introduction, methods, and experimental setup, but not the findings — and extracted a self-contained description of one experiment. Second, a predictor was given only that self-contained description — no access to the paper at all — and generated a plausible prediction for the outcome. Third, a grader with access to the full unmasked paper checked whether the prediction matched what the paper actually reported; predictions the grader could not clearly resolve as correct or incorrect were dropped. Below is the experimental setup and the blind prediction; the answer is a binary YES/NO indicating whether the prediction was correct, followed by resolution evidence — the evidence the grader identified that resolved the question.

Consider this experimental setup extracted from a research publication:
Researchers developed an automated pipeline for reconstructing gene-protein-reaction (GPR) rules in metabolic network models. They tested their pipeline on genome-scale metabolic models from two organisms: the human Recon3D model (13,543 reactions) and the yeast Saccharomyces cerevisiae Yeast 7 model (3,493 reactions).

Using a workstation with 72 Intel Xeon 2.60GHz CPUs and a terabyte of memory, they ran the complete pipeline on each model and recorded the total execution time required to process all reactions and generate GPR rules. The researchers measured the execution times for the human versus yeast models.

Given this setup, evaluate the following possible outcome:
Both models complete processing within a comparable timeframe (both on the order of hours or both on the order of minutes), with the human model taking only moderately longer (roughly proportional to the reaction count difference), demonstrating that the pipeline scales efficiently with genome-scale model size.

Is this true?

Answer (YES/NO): NO